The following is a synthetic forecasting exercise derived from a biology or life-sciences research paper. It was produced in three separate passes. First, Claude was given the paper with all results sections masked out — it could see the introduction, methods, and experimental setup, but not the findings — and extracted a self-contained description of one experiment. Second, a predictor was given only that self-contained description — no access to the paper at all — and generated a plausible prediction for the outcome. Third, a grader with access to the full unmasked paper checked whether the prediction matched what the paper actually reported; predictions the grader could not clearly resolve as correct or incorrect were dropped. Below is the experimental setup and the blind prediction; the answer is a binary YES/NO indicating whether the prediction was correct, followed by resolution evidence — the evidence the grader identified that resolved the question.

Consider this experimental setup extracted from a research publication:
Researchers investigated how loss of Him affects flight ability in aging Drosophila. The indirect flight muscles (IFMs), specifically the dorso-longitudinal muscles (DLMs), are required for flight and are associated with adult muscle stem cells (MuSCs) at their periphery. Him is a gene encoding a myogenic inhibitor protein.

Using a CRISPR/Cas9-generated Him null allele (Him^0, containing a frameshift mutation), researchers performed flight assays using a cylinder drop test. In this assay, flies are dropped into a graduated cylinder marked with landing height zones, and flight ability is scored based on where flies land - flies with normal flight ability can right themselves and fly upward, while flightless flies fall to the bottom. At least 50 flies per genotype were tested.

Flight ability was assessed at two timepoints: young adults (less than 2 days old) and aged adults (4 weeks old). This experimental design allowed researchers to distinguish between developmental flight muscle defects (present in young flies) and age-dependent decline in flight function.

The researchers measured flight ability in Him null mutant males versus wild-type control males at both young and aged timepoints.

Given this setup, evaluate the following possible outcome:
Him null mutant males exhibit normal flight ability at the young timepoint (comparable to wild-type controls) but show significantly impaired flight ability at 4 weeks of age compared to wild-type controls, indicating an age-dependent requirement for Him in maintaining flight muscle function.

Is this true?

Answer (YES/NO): NO